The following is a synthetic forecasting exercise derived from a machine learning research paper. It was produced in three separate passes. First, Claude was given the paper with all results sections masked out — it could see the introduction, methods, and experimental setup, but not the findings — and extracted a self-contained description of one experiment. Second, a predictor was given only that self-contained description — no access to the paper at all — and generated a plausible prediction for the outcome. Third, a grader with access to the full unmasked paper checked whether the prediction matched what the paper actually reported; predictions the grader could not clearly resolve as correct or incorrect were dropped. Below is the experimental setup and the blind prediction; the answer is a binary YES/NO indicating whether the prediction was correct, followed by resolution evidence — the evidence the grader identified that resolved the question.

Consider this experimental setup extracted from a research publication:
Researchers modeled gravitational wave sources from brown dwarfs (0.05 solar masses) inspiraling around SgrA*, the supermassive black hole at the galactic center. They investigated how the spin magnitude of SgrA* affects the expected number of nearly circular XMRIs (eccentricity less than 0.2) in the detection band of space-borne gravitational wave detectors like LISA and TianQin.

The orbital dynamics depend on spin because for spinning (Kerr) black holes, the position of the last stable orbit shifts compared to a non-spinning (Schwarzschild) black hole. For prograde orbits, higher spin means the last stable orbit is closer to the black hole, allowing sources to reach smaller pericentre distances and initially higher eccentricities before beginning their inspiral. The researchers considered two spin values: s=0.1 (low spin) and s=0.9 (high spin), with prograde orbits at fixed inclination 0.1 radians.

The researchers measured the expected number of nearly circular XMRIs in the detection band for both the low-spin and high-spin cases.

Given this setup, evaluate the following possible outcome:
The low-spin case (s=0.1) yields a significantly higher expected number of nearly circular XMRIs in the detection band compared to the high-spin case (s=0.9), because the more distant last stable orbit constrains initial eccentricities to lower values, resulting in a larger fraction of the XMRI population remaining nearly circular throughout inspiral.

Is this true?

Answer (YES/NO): NO